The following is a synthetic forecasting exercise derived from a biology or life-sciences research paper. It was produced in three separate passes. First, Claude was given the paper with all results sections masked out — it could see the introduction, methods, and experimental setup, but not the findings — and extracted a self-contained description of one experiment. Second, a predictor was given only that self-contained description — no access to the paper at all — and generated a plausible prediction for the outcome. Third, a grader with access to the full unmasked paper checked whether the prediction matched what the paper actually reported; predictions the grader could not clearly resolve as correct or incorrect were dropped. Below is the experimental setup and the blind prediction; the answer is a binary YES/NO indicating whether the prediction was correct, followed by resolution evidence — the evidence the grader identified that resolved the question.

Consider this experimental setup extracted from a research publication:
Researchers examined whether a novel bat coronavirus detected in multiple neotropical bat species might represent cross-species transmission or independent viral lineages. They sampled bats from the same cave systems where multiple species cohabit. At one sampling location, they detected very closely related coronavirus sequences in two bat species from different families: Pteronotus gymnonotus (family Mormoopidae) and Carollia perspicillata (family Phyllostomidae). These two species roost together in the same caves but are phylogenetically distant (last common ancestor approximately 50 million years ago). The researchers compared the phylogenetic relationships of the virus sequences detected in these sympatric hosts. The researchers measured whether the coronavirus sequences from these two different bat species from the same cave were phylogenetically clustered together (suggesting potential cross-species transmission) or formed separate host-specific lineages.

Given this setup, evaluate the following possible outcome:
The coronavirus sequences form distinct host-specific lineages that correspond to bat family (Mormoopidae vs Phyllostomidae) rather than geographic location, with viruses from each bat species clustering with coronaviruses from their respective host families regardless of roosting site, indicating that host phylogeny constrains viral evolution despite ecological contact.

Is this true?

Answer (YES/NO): NO